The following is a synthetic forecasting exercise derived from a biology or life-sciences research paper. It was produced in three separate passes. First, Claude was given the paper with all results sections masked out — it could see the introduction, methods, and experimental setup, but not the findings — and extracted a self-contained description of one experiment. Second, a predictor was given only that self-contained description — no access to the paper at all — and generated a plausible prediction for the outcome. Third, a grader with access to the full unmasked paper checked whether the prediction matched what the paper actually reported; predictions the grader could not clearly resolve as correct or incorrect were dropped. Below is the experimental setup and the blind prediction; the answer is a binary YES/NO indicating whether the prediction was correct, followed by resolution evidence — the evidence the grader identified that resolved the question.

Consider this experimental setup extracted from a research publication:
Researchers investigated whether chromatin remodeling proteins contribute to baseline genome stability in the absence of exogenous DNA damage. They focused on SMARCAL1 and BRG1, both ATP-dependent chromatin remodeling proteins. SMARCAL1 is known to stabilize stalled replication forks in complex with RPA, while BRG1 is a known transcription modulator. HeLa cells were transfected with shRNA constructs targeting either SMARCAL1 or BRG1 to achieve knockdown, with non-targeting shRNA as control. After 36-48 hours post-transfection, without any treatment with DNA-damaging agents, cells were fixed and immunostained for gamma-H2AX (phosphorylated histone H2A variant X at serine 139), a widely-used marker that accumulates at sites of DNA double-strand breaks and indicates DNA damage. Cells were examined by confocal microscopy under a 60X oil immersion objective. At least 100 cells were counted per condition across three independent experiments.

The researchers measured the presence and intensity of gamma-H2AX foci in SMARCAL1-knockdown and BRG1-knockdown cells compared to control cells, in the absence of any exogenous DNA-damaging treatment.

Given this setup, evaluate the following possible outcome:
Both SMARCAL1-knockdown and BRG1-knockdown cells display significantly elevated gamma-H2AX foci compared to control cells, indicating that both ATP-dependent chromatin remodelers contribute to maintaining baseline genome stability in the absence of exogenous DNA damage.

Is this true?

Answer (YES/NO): YES